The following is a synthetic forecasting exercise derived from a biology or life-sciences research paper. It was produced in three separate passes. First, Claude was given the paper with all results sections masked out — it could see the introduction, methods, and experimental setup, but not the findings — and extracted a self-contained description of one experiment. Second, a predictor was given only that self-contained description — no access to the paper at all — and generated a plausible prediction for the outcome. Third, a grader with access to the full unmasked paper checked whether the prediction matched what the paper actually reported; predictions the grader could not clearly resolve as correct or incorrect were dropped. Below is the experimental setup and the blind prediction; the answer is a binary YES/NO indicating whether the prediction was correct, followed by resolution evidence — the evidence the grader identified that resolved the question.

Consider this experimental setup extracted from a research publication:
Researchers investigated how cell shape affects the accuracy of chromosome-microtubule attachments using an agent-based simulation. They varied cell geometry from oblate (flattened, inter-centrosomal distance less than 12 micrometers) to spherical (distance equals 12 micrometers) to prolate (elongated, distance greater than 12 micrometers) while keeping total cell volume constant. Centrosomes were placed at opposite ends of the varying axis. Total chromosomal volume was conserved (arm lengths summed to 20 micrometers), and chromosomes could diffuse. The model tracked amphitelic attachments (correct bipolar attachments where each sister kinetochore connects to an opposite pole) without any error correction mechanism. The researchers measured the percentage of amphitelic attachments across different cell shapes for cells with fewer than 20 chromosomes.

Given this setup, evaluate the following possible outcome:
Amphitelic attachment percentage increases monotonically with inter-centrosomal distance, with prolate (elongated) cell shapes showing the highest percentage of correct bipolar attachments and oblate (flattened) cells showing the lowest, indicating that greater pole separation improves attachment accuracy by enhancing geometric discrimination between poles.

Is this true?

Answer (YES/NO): NO